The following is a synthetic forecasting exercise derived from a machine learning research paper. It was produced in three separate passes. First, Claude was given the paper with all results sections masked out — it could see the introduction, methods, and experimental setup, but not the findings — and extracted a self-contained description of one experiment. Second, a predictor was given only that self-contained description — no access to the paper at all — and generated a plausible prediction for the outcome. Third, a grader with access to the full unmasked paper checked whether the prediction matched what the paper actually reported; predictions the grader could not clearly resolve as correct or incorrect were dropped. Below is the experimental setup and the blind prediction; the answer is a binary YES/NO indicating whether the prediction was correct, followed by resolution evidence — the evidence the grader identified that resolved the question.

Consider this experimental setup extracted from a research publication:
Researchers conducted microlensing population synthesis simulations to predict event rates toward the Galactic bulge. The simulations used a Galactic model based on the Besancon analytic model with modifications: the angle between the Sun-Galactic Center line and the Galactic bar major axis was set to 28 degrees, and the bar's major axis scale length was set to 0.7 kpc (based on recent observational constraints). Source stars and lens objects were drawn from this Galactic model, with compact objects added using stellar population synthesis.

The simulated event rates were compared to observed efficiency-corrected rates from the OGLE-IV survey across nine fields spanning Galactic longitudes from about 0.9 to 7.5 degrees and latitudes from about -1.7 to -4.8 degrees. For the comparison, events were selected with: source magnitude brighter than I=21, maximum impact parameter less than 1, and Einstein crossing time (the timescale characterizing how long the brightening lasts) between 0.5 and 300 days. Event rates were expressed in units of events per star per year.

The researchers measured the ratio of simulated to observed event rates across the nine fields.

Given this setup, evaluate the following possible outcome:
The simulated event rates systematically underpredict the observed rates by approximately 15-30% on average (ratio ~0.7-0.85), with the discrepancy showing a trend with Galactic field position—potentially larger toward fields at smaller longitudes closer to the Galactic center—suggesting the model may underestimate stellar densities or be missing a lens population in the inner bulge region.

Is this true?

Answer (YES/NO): NO